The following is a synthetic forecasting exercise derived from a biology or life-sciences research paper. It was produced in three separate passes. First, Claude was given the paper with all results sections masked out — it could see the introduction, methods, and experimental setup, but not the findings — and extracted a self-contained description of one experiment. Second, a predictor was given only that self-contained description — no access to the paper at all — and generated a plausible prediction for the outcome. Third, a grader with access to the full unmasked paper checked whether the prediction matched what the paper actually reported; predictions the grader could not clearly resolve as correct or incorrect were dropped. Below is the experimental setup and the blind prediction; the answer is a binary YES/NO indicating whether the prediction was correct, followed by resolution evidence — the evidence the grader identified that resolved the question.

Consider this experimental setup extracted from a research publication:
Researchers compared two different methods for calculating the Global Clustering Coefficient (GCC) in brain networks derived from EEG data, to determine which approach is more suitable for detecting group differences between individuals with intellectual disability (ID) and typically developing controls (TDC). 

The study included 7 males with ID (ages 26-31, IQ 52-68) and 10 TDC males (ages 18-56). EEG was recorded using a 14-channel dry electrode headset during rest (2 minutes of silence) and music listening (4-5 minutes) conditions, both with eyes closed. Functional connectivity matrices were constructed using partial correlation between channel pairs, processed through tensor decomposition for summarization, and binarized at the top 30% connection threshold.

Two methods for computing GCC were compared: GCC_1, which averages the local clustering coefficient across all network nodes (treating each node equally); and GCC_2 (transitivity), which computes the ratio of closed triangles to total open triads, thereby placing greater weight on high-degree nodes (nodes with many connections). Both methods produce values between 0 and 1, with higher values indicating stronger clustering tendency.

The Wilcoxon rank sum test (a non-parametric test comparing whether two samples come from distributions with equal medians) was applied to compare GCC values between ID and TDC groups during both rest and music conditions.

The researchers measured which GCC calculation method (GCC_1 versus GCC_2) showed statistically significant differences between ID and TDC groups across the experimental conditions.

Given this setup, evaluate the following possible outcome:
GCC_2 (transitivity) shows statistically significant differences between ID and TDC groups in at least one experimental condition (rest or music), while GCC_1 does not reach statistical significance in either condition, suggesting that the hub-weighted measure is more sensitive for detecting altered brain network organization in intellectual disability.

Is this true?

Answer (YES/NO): NO